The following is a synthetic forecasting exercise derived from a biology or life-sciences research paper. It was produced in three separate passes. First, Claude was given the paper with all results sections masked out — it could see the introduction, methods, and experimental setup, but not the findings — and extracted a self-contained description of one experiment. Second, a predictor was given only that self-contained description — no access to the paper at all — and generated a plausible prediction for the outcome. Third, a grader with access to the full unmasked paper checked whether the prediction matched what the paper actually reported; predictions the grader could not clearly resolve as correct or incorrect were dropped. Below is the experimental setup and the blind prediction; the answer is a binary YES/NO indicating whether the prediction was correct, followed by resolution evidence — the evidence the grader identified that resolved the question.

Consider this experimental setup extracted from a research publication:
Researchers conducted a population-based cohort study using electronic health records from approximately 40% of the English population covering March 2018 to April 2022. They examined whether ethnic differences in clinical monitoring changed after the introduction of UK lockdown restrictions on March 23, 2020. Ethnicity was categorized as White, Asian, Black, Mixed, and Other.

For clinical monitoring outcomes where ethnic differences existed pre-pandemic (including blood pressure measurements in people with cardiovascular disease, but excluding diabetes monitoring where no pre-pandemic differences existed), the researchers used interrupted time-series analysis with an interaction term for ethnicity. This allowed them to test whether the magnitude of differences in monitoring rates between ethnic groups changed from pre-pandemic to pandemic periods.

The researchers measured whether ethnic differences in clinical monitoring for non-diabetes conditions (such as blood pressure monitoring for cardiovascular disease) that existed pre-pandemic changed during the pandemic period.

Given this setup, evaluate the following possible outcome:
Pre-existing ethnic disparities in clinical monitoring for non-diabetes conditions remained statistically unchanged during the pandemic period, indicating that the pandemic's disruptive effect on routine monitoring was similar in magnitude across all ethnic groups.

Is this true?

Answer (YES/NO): NO